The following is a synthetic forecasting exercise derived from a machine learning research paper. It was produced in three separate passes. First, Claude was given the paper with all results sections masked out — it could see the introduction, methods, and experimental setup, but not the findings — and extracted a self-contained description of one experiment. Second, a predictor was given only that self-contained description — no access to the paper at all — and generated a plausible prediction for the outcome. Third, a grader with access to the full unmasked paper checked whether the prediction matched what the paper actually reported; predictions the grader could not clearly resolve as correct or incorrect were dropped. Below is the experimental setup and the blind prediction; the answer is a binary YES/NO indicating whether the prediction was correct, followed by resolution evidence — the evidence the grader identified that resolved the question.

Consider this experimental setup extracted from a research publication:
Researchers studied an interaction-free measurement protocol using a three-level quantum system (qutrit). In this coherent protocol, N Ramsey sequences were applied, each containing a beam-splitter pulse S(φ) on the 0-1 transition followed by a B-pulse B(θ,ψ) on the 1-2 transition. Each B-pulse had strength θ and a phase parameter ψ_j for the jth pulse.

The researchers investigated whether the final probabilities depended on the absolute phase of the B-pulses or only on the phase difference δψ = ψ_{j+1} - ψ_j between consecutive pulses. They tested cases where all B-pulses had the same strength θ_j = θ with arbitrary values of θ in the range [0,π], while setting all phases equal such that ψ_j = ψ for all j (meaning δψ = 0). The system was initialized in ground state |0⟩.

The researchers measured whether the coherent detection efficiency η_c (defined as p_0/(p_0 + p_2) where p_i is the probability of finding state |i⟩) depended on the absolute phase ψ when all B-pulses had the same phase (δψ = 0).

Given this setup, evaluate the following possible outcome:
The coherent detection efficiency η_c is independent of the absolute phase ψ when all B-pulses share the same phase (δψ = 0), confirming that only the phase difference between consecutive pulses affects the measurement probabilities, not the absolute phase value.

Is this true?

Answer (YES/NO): YES